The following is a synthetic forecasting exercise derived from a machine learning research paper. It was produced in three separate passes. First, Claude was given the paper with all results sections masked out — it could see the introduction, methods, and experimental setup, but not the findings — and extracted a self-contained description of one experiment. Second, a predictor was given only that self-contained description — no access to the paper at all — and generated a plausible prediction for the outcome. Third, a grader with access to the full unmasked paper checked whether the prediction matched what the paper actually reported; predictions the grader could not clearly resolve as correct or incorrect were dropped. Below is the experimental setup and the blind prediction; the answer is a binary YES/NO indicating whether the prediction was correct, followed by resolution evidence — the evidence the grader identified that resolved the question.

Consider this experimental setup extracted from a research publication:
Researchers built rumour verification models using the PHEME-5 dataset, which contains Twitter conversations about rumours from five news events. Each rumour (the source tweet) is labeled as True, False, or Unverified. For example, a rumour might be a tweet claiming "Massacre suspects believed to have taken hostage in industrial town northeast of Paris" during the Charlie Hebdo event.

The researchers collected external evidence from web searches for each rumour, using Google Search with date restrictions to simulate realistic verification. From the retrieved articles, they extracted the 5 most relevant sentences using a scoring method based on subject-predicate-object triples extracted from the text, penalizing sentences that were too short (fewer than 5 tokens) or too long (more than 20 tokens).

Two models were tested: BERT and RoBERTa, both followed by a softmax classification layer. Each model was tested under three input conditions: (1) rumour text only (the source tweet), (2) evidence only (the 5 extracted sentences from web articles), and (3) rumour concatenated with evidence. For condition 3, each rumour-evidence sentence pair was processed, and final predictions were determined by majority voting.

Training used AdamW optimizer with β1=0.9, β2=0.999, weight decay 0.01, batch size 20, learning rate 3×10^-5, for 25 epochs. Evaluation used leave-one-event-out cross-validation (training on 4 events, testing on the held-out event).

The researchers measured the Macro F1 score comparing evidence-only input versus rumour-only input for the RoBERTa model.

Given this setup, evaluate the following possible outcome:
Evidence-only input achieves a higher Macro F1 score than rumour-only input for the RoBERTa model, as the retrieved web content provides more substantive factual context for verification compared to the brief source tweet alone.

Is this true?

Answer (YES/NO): NO